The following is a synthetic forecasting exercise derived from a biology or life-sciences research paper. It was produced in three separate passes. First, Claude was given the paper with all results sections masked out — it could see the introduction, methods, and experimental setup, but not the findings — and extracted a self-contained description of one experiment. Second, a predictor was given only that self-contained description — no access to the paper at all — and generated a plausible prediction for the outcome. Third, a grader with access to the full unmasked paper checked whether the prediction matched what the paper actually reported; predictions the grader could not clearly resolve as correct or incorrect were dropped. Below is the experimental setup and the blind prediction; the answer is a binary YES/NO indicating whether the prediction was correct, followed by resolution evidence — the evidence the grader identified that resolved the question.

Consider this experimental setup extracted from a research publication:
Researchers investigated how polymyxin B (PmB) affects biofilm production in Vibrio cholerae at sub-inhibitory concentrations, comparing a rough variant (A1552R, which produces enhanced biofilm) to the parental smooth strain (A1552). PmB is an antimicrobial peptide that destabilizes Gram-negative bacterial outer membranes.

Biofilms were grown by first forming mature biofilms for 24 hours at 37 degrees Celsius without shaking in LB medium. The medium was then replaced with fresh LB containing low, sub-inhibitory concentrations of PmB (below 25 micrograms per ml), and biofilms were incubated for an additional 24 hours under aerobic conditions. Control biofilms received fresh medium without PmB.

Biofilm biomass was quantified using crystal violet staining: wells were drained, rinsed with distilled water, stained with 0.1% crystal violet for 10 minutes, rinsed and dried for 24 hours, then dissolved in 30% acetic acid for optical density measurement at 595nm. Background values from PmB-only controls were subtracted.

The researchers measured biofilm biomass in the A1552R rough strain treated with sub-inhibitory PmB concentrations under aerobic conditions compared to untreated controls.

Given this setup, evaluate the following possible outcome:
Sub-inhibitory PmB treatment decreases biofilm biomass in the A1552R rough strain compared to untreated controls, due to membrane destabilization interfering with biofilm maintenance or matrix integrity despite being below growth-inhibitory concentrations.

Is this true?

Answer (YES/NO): NO